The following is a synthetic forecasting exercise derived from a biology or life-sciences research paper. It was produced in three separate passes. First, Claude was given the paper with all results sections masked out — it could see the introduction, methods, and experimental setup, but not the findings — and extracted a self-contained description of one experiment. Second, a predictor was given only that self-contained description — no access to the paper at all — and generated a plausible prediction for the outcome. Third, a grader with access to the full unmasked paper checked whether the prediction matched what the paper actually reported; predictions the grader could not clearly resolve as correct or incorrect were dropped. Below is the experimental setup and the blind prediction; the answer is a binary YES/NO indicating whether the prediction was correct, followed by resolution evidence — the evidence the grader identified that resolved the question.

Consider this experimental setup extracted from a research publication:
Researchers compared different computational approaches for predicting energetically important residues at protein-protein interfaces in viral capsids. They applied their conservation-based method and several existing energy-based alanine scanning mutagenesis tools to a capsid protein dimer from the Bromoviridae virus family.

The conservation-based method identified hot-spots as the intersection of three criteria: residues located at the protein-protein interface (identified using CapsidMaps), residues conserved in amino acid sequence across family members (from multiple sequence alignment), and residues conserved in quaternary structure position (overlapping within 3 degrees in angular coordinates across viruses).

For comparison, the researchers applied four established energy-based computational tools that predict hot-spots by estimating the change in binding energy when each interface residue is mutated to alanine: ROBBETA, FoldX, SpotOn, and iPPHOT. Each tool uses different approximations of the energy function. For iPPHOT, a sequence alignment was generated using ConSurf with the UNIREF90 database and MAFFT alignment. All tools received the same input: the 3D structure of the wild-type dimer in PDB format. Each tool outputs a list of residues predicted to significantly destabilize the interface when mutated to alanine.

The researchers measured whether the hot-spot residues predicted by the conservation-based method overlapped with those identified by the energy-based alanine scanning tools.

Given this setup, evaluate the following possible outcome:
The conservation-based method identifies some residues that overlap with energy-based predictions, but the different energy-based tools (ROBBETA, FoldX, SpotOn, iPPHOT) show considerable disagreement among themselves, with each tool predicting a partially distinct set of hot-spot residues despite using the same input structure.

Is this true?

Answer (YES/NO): NO